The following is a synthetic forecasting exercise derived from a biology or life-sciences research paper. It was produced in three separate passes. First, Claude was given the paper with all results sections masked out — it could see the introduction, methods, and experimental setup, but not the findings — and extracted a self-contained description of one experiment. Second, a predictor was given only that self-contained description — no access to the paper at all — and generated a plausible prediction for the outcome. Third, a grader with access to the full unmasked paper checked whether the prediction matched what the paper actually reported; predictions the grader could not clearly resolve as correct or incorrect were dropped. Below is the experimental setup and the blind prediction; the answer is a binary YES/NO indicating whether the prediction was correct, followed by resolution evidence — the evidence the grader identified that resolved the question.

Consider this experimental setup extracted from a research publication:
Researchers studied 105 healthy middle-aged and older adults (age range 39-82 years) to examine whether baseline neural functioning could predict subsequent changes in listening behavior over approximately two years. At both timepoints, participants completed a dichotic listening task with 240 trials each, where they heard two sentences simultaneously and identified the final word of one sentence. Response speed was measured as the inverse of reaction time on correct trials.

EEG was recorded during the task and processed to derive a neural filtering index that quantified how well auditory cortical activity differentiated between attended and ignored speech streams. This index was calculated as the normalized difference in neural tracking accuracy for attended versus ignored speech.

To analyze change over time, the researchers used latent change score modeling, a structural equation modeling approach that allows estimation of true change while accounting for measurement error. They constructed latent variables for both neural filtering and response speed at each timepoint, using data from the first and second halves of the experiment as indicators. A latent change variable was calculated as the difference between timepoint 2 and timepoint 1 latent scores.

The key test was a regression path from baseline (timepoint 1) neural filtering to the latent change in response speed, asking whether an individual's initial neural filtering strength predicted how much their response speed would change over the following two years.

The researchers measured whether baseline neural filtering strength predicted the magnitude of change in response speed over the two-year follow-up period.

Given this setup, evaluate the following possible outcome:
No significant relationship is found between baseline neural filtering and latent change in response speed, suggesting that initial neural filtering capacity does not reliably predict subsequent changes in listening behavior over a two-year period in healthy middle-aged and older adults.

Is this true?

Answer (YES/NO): YES